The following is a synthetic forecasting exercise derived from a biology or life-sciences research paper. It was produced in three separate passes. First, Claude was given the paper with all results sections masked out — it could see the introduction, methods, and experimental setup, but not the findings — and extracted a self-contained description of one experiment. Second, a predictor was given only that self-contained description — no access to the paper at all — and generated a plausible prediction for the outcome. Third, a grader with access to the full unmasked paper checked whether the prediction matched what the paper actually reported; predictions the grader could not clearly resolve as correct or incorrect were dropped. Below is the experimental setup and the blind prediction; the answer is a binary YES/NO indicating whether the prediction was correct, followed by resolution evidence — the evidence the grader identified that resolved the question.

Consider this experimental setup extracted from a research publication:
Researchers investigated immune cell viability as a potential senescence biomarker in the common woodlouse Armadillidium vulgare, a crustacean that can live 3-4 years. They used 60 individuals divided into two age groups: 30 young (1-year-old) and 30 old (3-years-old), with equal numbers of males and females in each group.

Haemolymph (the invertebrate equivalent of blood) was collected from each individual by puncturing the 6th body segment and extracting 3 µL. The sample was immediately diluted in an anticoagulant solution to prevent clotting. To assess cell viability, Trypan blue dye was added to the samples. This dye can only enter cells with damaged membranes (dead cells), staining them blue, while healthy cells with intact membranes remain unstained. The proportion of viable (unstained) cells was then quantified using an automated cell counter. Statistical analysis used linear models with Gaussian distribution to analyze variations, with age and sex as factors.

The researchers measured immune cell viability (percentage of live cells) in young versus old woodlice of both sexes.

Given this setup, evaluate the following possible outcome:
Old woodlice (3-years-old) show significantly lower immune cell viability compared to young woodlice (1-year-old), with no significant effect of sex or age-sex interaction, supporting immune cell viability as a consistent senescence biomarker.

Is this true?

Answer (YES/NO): NO